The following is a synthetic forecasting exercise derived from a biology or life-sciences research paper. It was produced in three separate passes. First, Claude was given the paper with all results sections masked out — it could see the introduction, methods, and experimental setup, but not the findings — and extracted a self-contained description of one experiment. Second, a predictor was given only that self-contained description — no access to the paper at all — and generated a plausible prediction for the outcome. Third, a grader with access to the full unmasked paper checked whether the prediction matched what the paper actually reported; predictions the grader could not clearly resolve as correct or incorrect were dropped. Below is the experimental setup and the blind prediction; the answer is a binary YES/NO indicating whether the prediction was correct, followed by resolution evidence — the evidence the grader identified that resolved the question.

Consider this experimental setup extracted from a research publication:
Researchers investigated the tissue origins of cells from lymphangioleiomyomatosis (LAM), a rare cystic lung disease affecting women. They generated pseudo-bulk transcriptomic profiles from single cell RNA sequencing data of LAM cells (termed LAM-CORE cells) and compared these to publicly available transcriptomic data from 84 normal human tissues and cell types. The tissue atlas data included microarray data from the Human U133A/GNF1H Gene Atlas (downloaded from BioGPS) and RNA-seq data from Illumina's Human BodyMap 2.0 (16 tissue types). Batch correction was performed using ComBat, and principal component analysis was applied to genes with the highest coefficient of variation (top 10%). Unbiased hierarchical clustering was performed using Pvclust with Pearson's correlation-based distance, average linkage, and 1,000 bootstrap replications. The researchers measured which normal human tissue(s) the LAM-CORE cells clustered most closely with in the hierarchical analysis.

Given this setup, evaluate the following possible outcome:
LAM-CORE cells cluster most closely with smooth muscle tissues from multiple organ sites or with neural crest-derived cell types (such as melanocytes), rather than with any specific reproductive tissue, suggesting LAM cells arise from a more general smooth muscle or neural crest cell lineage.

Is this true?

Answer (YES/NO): NO